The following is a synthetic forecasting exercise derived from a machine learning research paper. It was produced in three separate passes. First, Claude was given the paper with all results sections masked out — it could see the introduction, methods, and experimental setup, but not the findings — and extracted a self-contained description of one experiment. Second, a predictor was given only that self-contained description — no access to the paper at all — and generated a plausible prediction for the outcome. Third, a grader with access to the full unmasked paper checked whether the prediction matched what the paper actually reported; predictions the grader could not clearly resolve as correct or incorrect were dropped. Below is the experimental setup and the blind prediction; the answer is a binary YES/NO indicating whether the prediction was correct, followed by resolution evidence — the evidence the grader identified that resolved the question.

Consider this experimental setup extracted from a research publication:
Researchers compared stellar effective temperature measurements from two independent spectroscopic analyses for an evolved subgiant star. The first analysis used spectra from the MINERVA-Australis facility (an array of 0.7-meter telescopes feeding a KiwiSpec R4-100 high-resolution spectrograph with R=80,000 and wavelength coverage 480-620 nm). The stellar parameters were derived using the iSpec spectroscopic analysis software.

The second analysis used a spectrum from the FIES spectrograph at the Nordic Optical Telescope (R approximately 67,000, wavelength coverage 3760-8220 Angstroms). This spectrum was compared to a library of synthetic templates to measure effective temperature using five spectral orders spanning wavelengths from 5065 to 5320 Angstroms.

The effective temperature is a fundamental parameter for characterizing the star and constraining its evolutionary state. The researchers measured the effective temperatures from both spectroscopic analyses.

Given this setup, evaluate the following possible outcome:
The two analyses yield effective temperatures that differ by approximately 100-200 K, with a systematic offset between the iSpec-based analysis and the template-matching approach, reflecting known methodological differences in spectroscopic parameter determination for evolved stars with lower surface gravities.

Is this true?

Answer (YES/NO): NO